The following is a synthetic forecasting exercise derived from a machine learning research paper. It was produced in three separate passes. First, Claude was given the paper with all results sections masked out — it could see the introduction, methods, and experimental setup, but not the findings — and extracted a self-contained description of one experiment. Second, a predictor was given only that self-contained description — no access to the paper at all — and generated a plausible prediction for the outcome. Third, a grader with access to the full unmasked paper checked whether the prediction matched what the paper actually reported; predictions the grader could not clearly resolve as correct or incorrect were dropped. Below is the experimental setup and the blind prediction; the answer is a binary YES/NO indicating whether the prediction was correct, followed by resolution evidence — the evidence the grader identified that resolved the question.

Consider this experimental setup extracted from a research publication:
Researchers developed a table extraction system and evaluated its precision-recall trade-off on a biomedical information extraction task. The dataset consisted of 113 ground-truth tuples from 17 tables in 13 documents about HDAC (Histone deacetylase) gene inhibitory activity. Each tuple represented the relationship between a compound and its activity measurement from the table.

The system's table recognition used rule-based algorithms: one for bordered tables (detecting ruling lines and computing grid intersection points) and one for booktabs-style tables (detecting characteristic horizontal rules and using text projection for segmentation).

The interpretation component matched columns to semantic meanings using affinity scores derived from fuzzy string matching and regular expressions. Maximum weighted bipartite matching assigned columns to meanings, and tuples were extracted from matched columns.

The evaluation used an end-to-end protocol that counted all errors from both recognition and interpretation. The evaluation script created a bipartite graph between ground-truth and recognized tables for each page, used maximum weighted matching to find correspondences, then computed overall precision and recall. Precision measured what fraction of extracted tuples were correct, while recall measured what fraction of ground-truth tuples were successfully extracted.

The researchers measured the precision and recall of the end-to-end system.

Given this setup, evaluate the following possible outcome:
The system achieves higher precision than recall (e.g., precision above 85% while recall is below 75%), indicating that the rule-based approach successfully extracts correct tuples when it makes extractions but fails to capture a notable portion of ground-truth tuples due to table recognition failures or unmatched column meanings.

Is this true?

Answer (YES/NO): YES